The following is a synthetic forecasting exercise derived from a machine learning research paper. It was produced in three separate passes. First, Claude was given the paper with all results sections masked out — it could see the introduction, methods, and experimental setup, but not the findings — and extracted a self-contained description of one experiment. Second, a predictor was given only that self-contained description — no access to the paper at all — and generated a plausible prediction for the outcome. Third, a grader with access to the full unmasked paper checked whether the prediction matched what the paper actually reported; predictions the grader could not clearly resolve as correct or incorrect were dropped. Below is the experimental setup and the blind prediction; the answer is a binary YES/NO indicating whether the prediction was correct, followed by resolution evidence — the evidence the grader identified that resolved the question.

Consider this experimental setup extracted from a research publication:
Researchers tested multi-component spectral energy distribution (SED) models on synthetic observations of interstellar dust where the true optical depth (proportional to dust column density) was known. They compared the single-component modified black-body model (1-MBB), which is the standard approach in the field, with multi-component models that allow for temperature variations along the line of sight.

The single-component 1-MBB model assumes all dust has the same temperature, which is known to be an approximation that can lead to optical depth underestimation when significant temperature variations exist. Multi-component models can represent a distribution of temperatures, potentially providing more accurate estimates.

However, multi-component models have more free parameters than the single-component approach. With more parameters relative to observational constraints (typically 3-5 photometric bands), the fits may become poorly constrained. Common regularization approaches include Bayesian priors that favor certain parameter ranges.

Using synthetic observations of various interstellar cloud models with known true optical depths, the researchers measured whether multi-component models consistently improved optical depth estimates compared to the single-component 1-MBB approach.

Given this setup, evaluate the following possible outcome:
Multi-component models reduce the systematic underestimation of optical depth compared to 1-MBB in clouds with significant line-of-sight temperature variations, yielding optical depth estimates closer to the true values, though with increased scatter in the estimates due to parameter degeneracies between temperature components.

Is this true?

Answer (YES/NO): YES